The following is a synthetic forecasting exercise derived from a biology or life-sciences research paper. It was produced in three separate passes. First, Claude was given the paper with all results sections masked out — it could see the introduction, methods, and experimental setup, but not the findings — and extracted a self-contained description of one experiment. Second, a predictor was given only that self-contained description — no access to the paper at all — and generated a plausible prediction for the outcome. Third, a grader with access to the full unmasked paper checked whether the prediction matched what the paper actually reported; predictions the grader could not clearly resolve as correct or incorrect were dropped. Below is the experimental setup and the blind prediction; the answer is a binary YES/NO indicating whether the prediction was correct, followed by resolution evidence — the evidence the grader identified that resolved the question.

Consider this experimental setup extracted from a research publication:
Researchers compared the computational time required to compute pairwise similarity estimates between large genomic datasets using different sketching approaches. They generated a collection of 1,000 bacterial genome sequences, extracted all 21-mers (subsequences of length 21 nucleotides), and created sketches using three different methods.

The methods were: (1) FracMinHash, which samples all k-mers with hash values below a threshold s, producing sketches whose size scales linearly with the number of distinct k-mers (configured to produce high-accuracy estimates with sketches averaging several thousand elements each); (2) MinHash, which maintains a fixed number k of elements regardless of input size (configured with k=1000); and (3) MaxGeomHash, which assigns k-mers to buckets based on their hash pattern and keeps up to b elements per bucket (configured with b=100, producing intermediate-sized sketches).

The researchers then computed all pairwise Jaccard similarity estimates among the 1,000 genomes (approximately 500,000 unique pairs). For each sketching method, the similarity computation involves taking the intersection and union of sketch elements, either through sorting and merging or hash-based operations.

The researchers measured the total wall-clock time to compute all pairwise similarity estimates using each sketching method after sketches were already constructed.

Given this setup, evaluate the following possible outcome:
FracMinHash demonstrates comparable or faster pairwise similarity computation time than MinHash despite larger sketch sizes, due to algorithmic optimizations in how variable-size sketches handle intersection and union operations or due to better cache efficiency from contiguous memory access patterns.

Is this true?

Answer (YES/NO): NO